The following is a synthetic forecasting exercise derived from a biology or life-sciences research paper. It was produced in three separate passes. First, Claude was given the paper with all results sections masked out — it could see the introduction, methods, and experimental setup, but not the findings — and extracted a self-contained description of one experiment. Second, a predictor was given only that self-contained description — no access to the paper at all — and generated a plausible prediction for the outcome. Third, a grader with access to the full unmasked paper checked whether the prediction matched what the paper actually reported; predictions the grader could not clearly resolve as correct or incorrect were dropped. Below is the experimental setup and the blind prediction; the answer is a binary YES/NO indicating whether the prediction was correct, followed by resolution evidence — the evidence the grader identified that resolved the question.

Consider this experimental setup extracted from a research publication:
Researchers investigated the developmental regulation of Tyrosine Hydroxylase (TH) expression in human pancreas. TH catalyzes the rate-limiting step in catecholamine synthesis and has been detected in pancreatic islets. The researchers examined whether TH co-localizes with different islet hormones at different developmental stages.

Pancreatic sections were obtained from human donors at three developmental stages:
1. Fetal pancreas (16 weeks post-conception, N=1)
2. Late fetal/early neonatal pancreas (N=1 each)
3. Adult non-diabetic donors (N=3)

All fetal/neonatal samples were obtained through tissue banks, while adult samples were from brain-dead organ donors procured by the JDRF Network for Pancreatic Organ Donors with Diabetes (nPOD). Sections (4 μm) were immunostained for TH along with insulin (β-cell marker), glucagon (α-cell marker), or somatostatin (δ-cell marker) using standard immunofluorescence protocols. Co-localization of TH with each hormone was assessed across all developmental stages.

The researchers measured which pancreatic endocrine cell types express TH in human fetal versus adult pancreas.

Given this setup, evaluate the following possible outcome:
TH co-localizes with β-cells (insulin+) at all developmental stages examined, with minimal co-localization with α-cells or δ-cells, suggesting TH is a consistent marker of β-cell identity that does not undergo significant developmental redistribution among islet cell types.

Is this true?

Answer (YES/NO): NO